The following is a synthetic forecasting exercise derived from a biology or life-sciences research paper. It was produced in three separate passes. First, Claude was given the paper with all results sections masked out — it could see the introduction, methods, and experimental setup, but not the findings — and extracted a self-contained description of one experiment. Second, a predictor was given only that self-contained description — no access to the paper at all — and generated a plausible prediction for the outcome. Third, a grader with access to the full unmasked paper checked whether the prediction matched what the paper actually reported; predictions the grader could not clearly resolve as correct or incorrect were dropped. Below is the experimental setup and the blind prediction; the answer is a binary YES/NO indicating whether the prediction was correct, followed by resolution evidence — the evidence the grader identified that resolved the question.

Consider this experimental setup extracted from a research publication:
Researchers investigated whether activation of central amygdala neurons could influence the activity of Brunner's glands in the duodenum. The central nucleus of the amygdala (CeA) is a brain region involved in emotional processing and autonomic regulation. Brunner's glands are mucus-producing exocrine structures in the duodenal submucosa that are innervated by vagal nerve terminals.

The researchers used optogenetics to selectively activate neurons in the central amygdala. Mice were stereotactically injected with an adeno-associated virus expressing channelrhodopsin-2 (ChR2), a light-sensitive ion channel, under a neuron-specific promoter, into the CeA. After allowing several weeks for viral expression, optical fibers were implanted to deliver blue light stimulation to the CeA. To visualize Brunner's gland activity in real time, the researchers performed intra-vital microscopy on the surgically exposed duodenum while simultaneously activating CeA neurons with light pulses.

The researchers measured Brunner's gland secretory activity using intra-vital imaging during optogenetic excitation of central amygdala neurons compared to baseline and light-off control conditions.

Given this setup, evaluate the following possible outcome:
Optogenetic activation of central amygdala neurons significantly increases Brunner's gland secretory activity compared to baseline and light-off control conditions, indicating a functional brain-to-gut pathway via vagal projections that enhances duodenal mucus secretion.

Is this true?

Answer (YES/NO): NO